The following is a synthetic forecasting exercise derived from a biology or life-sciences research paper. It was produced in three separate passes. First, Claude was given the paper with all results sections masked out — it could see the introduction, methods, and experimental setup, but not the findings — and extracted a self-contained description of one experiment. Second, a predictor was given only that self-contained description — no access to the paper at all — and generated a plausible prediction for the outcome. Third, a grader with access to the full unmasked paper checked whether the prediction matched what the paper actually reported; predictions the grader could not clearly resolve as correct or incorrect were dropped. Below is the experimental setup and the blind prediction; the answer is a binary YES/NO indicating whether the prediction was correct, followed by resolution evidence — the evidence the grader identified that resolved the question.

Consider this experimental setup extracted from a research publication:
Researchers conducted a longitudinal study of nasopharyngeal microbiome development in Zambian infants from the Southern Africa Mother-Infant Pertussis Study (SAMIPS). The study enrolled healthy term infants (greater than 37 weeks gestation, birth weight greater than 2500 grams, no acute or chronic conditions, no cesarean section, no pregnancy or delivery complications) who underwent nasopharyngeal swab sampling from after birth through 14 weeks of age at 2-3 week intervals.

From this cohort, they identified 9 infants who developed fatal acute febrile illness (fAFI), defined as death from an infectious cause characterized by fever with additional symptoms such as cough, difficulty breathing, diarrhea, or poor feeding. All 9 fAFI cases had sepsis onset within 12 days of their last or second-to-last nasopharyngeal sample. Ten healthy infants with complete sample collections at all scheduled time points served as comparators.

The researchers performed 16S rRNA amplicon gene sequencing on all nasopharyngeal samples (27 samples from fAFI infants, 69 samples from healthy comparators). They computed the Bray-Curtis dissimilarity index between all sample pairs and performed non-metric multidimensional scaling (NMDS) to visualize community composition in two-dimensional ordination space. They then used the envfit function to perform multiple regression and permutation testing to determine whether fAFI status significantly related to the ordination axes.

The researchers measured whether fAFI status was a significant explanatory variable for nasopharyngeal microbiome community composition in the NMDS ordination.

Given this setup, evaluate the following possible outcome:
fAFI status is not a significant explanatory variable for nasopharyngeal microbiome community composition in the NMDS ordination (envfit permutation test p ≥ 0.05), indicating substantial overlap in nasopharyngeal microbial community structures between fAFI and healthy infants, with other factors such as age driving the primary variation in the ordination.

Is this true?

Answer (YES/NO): NO